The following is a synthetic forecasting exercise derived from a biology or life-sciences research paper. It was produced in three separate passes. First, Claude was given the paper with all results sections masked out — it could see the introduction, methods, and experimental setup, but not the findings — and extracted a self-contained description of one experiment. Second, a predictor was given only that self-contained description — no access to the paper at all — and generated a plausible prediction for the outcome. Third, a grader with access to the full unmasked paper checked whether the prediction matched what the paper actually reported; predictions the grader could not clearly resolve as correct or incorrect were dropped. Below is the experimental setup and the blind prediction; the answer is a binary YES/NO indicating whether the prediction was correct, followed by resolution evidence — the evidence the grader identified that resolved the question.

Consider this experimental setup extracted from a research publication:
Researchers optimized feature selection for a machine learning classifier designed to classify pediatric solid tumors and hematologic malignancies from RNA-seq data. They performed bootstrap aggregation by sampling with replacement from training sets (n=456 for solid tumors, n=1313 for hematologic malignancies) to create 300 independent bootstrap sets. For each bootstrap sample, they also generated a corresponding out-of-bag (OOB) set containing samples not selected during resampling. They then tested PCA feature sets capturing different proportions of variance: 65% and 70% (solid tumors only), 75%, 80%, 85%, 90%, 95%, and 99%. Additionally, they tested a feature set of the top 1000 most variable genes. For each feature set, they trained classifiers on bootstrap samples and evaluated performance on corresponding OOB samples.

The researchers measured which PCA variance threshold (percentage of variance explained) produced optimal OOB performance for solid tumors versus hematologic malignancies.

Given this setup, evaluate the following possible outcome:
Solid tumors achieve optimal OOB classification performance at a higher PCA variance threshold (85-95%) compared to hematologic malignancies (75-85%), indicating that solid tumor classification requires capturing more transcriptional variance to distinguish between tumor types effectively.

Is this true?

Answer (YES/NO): NO